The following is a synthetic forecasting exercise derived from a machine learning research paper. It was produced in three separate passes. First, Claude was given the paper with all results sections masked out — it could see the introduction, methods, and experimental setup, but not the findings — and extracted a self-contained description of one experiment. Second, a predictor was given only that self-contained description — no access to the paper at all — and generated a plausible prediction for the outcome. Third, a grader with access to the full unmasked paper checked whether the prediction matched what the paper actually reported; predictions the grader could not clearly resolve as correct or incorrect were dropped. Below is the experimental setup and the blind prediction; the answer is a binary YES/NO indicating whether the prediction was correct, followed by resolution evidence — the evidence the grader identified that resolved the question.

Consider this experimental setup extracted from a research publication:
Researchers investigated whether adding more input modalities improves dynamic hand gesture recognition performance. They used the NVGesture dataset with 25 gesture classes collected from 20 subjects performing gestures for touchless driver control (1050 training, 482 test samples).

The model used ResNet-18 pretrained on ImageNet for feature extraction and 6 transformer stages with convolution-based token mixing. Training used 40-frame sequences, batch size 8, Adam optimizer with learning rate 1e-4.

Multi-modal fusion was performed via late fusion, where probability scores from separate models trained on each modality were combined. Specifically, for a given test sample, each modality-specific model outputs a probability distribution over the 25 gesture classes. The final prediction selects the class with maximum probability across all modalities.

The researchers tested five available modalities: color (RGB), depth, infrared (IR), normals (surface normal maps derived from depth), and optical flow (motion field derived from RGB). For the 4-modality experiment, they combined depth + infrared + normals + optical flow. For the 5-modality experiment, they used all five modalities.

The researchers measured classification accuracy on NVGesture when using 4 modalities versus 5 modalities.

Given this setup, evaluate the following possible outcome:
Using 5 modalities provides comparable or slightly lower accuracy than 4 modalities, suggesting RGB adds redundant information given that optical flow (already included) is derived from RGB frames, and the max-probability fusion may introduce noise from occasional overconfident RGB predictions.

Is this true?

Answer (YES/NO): YES